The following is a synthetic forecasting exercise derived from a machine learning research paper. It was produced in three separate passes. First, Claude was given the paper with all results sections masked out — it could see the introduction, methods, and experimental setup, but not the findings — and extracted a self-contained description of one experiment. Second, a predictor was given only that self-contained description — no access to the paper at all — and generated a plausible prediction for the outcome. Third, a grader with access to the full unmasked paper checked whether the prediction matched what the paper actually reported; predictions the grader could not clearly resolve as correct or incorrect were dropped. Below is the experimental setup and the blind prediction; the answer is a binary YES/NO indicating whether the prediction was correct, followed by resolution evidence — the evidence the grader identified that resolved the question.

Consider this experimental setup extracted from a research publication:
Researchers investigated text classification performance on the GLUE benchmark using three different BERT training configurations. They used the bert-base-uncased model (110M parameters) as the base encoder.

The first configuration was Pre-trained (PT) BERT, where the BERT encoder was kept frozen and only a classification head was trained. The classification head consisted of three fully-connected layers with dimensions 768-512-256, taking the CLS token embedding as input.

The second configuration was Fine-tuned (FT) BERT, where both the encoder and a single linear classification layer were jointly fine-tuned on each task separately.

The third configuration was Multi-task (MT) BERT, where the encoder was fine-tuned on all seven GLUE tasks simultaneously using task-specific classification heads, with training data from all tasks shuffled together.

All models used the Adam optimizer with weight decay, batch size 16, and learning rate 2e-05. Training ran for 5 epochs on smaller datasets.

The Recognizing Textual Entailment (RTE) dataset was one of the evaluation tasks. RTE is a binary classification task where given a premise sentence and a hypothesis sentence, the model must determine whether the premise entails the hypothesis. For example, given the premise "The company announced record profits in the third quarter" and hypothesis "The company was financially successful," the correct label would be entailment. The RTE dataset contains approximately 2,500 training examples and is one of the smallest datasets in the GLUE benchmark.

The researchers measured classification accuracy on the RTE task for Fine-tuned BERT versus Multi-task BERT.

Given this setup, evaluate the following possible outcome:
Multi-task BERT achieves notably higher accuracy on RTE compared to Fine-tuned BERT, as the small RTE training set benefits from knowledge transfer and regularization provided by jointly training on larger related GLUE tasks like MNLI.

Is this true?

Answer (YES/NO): YES